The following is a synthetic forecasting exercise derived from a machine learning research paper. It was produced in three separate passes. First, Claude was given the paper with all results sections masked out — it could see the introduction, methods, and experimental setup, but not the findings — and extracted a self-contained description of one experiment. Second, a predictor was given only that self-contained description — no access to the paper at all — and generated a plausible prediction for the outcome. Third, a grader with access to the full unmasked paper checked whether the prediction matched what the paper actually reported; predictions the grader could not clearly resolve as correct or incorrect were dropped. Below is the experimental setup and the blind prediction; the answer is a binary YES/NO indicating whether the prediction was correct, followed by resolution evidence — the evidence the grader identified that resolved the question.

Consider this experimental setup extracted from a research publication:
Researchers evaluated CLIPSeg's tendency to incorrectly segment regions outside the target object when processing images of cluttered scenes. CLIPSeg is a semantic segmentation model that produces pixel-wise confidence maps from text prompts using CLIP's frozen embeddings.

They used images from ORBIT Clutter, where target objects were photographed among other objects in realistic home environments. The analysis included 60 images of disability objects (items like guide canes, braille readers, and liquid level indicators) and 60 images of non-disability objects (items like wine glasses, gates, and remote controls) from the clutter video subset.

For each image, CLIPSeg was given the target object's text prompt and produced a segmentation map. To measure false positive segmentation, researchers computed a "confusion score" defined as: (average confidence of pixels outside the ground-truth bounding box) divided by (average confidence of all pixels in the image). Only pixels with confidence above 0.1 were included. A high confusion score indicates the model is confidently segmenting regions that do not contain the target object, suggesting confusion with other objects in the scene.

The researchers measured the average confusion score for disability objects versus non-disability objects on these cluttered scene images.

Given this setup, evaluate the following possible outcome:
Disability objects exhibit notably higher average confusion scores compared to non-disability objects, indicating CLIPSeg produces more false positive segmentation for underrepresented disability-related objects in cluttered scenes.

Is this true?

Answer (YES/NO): YES